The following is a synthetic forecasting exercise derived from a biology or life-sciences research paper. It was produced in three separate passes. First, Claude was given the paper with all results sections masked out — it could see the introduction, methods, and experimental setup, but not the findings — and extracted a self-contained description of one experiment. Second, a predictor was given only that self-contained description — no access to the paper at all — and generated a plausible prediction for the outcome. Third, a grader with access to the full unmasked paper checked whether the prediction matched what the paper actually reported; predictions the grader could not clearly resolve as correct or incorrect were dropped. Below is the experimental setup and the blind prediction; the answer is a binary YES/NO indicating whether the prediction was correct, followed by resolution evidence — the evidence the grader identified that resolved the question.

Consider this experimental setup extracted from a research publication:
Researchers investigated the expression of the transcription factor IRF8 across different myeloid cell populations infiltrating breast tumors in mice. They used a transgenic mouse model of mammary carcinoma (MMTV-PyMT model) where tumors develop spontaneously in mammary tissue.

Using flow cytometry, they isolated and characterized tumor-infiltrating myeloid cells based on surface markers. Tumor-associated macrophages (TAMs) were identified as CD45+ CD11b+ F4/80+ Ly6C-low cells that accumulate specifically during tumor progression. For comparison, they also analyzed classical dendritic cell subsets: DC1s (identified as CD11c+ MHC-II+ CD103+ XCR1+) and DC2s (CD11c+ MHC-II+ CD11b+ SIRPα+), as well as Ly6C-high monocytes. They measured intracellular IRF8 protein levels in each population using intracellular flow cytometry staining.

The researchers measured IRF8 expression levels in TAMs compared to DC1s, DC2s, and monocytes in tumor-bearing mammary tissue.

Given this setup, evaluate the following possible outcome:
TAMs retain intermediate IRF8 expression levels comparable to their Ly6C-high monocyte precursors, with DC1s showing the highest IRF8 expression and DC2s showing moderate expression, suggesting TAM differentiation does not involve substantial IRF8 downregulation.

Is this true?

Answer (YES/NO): NO